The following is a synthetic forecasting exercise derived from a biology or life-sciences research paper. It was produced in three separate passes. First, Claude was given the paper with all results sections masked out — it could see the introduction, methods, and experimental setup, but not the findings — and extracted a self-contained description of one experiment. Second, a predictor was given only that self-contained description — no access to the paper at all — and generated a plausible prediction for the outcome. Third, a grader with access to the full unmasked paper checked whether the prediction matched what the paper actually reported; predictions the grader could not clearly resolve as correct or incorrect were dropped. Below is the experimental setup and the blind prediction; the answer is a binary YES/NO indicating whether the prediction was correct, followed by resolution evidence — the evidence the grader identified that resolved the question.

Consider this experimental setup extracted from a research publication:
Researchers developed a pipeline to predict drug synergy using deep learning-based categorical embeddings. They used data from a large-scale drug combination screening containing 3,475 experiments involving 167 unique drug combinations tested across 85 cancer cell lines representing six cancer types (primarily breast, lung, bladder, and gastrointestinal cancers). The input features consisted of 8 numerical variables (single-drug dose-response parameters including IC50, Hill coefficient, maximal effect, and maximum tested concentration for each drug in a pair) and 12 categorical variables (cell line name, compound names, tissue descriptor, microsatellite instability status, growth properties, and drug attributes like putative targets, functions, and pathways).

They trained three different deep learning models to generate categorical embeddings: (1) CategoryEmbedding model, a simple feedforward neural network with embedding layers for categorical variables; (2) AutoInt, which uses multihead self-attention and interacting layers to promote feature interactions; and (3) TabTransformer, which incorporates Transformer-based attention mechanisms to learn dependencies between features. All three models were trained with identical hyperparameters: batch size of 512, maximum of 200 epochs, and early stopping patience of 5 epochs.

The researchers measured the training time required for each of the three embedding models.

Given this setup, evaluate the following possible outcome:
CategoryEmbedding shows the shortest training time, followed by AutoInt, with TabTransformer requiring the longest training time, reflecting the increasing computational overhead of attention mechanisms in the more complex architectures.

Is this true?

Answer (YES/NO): YES